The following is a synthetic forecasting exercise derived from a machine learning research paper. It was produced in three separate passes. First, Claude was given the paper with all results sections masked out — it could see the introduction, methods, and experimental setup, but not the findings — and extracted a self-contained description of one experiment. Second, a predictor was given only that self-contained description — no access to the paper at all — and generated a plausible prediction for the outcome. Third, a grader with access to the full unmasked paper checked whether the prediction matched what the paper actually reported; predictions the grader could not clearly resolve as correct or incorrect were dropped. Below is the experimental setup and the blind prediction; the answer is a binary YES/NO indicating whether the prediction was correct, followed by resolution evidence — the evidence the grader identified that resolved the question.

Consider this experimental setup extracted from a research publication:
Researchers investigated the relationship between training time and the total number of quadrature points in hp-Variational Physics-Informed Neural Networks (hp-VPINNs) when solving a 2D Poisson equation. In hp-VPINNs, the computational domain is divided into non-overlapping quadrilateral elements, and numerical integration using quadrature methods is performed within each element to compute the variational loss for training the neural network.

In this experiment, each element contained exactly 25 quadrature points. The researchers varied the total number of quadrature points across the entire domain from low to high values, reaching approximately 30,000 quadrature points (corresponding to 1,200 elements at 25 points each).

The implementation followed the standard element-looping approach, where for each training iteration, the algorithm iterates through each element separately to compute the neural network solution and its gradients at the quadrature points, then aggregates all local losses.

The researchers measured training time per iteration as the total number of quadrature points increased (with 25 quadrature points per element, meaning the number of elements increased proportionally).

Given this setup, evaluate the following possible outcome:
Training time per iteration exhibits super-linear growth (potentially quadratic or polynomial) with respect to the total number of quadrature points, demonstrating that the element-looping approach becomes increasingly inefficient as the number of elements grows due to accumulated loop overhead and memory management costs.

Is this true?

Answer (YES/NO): NO